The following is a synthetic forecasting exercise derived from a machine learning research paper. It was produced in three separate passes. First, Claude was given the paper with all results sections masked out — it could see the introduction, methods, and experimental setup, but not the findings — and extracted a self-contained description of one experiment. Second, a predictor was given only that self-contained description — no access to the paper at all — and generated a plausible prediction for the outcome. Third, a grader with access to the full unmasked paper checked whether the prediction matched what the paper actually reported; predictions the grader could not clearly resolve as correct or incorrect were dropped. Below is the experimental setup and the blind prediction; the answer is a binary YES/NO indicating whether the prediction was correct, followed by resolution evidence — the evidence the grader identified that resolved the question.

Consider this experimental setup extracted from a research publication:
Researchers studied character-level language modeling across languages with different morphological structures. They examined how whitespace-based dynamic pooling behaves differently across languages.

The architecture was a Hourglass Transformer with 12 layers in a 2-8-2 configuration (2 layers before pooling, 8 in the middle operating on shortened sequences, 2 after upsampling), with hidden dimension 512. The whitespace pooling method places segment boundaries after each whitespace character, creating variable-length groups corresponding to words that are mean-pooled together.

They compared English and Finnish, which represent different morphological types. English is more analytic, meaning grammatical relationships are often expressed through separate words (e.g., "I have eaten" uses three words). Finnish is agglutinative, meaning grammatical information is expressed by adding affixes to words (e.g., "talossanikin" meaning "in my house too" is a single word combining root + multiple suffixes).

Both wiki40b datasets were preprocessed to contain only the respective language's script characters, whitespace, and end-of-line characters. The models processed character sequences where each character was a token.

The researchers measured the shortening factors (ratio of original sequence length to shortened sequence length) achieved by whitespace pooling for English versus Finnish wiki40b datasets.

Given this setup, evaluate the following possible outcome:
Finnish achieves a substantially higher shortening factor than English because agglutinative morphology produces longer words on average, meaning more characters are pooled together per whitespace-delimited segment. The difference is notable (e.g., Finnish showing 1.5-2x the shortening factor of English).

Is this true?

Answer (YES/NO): NO